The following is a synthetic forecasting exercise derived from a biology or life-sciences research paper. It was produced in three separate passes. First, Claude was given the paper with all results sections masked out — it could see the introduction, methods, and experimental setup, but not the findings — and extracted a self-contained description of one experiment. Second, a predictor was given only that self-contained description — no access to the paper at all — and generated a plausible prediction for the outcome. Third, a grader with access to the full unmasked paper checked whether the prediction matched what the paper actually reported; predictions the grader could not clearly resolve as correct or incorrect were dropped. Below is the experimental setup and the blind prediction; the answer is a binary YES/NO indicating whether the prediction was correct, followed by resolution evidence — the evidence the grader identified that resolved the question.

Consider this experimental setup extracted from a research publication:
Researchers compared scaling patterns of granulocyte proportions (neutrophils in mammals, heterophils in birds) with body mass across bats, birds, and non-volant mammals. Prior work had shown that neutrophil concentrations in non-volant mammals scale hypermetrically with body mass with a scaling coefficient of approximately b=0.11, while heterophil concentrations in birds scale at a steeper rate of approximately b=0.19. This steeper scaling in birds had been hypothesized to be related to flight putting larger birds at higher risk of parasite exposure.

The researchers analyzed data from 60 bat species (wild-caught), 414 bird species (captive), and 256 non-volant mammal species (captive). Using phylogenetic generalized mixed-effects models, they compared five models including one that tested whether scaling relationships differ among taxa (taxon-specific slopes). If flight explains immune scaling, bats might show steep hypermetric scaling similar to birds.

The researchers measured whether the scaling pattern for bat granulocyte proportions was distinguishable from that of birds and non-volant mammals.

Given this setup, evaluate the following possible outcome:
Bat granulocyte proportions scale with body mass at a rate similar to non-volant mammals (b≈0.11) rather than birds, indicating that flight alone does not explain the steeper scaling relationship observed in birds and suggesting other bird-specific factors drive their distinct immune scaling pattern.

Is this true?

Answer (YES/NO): NO